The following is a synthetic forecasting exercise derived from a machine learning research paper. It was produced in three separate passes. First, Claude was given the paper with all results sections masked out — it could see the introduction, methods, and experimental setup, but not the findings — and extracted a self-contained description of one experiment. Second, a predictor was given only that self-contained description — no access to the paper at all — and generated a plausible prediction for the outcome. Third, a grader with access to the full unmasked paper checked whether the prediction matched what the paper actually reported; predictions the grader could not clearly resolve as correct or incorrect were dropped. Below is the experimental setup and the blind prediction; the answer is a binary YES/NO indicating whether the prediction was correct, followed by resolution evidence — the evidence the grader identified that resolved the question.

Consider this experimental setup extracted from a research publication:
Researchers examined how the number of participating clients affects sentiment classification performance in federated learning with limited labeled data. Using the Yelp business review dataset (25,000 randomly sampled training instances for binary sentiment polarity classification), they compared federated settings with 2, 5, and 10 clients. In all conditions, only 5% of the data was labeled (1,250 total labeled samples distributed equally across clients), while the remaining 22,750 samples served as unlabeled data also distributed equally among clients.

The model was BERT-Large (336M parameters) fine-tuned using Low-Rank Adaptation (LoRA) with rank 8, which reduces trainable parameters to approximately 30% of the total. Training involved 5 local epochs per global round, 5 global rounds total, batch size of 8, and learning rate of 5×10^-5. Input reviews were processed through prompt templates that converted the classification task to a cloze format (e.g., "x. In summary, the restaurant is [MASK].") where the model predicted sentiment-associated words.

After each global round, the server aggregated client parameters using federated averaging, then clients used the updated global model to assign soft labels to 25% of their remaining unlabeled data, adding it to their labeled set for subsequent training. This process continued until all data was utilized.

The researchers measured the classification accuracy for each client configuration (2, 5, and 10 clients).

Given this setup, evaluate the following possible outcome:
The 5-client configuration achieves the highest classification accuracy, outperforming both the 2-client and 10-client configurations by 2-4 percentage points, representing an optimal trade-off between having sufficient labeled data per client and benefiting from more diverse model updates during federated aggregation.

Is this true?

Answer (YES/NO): NO